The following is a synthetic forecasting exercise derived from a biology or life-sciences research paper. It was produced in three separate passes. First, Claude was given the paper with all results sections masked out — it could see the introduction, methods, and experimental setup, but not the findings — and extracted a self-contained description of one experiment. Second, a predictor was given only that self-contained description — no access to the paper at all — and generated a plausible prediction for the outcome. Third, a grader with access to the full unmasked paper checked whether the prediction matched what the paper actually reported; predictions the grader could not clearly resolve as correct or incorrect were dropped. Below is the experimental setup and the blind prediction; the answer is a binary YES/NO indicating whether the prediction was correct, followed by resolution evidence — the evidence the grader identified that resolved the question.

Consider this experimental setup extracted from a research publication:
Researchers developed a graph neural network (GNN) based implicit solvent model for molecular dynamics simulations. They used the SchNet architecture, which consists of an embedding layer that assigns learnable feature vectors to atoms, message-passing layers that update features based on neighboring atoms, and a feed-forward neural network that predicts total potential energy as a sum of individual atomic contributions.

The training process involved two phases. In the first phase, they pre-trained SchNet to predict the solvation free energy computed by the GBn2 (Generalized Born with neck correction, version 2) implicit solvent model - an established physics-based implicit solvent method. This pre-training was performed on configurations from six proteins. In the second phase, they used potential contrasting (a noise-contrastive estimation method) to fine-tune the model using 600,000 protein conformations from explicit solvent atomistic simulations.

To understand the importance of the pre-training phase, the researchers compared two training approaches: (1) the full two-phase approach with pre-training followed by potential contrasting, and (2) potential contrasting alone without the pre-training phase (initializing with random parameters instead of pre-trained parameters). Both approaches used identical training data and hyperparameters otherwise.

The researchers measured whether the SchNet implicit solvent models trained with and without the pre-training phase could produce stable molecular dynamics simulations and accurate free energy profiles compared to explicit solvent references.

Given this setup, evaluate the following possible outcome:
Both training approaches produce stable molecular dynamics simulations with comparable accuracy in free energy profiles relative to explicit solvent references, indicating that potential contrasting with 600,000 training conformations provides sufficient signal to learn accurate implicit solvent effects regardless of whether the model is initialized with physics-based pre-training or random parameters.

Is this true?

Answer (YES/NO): NO